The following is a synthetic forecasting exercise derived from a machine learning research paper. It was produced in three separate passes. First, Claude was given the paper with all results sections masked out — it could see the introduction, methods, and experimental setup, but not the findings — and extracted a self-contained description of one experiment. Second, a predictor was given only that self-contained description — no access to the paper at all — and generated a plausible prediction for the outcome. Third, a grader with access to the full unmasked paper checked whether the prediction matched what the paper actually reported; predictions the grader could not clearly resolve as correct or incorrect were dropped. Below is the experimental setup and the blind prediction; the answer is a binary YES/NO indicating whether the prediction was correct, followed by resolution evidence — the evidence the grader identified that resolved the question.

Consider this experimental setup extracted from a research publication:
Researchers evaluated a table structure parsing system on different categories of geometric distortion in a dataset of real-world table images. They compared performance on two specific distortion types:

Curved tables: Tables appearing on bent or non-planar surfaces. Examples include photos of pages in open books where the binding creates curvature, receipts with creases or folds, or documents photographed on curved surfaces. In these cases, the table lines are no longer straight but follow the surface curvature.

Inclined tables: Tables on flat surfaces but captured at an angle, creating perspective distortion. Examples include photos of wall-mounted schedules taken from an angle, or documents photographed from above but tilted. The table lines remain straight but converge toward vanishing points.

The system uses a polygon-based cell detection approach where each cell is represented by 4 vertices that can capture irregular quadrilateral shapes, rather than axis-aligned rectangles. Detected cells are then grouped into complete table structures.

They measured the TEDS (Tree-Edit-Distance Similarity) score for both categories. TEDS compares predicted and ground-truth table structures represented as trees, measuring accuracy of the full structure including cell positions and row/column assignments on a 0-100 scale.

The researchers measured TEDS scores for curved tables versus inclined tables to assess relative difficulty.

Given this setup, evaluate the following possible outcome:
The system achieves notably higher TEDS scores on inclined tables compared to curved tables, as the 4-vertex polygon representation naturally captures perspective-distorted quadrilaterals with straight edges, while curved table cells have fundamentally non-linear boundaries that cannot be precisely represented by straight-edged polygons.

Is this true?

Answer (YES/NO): YES